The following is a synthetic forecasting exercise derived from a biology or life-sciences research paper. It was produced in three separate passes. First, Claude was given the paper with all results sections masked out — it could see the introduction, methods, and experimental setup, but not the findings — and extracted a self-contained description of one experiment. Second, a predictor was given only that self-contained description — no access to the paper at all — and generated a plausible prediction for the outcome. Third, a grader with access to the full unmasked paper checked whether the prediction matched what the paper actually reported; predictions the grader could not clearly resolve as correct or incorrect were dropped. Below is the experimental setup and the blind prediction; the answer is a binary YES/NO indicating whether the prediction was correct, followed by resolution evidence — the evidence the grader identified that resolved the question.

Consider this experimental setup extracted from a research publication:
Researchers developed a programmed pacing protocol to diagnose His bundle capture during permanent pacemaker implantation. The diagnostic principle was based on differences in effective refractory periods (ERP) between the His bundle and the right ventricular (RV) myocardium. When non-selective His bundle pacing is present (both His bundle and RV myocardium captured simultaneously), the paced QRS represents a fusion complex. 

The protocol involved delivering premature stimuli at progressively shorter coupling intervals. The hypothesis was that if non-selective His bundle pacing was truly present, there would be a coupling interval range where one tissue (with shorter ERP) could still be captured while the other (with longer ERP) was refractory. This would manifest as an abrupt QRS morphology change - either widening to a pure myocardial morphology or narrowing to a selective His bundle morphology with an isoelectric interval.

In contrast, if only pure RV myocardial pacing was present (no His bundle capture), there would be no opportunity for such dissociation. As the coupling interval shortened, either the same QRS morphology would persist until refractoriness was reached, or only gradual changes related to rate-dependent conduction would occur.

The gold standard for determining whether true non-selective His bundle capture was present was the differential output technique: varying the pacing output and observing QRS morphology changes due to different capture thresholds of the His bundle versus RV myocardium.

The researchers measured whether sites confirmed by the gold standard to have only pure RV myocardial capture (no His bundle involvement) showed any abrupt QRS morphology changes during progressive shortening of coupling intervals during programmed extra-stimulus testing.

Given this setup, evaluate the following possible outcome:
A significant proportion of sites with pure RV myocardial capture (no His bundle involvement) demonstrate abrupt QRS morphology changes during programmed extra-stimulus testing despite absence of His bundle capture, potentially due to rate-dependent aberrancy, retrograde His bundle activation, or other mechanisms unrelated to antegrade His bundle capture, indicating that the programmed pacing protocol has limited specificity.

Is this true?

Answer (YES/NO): NO